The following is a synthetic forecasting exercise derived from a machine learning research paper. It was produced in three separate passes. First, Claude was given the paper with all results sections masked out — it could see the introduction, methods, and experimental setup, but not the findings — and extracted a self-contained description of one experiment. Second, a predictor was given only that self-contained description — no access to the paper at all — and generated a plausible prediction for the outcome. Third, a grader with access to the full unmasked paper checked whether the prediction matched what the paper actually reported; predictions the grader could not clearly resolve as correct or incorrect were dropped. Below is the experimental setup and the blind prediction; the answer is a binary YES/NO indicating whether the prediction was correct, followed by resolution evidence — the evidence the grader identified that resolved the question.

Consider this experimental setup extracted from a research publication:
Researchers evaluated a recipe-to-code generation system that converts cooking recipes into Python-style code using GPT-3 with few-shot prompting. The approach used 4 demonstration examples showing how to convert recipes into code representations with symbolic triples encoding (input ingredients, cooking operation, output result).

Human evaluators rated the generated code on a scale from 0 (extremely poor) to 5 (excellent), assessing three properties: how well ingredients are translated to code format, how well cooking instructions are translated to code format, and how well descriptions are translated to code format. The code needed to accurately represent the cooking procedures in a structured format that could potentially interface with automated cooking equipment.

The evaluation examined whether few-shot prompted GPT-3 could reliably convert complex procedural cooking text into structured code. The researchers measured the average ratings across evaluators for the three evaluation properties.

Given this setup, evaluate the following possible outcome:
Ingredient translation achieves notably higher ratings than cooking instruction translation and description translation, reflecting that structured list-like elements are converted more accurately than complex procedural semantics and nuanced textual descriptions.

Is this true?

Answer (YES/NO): NO